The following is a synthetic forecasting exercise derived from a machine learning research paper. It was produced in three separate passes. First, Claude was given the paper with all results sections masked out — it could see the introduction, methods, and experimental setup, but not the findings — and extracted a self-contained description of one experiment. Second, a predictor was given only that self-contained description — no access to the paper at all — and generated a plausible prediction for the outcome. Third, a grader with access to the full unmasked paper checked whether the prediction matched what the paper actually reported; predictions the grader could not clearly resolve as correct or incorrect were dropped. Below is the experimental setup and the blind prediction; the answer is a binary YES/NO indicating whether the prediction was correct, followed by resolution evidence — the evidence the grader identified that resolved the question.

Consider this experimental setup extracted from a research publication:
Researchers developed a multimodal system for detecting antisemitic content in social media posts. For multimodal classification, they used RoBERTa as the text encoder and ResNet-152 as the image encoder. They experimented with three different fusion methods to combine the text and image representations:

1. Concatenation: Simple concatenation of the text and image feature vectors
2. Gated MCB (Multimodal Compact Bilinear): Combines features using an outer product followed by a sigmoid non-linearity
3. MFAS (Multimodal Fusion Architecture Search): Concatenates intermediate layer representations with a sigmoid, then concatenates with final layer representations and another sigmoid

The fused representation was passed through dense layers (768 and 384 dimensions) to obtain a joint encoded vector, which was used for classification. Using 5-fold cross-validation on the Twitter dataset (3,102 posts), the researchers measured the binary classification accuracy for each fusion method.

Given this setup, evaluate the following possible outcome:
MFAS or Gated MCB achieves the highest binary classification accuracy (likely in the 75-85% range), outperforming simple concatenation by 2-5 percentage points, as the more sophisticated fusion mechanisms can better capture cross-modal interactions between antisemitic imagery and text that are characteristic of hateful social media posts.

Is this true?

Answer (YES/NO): NO